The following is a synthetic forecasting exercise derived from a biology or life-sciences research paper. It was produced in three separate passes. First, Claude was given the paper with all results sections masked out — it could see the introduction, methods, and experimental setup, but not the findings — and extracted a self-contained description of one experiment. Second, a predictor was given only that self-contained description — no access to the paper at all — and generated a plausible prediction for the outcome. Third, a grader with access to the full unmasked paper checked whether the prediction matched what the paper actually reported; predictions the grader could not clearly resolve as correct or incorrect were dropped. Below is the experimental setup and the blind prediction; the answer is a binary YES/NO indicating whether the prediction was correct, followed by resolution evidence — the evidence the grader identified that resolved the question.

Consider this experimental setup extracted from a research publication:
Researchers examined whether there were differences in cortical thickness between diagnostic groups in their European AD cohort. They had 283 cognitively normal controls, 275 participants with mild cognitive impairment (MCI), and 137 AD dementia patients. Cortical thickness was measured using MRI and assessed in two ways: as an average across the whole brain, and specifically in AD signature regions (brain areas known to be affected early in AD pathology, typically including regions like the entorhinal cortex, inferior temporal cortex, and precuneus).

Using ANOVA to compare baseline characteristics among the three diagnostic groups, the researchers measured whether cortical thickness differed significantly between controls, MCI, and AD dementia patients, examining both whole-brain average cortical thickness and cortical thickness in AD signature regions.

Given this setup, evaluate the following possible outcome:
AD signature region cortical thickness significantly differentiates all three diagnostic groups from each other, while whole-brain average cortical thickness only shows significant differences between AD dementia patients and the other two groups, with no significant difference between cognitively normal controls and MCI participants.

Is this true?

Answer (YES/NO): NO